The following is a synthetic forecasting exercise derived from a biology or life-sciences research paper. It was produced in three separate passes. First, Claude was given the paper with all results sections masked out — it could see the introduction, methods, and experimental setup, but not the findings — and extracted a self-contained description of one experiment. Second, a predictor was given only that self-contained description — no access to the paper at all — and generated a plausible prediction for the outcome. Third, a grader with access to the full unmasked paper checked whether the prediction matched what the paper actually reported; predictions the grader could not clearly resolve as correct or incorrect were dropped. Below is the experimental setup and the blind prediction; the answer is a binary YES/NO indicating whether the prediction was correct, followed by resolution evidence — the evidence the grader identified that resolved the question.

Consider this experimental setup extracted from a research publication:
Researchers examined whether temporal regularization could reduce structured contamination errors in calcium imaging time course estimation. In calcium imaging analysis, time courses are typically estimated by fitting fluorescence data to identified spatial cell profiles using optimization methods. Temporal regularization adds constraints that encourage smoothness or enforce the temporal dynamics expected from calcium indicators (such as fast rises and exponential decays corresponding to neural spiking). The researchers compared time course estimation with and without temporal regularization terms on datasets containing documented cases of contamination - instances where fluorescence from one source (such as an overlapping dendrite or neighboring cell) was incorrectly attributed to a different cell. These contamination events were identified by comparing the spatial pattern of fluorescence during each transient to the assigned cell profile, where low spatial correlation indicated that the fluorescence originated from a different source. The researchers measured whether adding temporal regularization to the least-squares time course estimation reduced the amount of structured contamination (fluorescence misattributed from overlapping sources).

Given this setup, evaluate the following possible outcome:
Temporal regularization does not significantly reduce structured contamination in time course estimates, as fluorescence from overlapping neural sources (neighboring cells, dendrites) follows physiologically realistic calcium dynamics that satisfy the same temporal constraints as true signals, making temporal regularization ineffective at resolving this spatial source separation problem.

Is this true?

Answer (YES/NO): YES